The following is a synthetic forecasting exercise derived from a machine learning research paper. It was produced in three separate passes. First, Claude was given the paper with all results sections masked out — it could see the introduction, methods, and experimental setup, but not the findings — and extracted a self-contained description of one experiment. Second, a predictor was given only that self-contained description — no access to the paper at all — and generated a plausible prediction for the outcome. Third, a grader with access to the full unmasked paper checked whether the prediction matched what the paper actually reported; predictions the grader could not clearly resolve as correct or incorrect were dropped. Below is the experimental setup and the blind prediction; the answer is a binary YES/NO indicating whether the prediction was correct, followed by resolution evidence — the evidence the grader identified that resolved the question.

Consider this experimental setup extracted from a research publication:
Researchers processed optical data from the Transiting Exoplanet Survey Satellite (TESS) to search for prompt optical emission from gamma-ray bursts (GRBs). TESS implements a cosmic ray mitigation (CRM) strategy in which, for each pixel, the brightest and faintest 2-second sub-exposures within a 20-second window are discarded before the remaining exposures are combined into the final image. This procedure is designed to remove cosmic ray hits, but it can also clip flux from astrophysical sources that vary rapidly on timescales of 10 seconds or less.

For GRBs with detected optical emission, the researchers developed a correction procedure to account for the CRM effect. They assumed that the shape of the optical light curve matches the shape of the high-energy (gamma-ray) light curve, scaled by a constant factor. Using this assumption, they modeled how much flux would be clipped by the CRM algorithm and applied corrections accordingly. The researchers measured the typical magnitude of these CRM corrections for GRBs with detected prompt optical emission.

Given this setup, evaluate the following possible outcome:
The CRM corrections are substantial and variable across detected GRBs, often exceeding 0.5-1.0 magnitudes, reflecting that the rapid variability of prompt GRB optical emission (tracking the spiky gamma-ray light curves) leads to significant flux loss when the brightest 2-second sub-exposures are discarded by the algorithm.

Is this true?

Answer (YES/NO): NO